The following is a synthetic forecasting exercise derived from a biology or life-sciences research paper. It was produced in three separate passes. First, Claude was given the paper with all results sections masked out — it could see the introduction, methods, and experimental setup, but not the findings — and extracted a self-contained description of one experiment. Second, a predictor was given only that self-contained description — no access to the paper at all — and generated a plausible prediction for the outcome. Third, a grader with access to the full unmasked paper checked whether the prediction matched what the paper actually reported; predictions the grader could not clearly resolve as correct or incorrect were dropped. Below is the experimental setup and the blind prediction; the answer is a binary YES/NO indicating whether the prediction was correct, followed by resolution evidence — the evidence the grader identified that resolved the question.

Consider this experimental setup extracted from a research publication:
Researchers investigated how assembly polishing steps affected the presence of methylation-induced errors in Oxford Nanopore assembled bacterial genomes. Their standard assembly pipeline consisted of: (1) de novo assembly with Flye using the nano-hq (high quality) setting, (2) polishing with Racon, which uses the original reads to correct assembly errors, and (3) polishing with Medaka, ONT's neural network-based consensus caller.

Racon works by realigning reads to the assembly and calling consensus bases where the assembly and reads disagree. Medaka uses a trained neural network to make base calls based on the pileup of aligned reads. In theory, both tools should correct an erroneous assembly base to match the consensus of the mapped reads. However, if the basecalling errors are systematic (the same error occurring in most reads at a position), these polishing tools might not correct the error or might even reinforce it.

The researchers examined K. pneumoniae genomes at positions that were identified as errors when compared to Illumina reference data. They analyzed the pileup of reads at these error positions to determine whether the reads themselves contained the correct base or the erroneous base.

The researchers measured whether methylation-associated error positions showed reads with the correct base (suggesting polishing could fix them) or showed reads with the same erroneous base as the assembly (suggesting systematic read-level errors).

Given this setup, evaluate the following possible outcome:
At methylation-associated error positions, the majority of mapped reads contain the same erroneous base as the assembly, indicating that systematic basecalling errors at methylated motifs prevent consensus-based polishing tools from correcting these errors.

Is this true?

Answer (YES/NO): NO